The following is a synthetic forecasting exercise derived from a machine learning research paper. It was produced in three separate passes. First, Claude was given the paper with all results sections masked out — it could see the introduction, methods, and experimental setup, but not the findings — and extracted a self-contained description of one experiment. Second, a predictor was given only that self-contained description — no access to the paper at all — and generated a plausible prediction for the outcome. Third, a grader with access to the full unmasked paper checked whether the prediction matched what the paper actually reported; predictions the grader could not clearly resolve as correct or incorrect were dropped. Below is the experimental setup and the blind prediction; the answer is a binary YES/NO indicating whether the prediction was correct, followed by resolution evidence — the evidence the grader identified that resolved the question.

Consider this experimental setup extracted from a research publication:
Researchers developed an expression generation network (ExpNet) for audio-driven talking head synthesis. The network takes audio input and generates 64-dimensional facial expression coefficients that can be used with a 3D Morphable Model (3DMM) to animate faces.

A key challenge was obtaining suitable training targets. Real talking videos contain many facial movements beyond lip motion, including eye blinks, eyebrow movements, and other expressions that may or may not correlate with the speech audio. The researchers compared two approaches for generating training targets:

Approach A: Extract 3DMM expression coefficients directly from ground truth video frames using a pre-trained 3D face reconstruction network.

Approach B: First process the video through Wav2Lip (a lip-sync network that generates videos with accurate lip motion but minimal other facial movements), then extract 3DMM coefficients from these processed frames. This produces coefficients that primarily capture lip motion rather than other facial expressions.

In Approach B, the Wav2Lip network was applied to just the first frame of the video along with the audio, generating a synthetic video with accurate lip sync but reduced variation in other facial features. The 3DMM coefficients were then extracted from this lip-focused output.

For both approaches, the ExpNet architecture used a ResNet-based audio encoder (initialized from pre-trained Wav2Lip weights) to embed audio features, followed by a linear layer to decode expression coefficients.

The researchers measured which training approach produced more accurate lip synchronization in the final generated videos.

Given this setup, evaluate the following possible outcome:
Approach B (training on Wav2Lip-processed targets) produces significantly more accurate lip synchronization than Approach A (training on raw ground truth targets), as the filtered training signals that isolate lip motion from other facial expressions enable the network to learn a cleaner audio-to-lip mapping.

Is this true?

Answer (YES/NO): YES